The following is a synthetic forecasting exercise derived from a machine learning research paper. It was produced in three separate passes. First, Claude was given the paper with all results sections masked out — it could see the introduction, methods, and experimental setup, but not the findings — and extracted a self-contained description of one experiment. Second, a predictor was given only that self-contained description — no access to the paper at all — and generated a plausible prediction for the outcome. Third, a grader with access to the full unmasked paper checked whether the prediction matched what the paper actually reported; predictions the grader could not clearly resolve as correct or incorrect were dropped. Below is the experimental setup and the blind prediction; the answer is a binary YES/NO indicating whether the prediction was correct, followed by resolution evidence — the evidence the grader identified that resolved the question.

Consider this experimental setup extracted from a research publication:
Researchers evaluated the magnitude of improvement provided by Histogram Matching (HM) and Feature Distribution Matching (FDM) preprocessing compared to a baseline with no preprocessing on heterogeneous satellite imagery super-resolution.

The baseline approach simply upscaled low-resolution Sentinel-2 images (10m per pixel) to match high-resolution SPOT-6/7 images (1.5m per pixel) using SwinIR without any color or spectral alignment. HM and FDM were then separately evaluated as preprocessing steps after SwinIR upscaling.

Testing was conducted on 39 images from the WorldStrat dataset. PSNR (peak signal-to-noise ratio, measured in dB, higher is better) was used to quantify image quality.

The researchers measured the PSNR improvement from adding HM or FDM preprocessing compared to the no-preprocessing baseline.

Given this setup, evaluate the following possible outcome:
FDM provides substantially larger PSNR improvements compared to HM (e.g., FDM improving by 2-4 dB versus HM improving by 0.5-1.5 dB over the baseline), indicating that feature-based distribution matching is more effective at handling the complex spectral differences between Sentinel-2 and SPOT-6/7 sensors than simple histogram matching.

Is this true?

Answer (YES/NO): NO